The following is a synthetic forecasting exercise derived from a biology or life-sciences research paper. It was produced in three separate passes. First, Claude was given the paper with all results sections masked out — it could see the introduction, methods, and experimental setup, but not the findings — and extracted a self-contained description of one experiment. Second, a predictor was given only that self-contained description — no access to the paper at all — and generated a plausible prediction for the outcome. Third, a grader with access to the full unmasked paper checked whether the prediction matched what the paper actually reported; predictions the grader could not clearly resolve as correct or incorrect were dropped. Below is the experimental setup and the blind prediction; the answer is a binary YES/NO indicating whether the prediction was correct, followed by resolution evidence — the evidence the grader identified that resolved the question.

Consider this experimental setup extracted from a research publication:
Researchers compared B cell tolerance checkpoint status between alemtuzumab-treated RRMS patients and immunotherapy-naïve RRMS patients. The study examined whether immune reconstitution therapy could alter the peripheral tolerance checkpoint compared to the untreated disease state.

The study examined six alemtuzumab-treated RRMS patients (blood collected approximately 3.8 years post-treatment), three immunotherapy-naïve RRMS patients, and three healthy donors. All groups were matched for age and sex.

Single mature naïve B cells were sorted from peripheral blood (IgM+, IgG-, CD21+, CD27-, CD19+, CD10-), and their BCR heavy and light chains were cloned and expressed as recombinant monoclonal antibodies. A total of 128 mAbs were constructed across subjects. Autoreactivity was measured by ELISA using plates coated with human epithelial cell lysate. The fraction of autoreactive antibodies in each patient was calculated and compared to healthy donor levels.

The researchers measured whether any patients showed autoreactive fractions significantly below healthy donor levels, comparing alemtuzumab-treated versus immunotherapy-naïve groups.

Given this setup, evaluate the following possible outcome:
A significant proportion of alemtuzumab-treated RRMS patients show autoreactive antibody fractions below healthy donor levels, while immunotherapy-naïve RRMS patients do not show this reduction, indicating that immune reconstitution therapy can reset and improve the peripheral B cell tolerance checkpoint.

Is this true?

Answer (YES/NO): YES